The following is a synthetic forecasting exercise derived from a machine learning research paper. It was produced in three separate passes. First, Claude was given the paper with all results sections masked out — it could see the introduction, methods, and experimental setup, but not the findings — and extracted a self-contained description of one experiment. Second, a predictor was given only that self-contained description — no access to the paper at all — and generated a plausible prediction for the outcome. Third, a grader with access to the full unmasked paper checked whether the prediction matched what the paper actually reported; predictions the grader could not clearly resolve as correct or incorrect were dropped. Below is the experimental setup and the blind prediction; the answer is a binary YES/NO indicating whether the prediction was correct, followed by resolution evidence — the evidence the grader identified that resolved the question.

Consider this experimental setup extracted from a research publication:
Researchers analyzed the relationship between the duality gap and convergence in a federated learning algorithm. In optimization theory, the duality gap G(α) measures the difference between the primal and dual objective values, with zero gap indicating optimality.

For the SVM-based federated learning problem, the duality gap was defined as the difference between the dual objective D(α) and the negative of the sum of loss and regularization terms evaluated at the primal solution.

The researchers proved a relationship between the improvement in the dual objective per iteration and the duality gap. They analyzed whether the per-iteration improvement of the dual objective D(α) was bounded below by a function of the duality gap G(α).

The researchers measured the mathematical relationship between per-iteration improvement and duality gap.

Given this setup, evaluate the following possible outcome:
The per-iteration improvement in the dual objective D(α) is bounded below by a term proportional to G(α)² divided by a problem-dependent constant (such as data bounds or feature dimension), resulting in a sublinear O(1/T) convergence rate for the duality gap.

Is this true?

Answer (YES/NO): NO